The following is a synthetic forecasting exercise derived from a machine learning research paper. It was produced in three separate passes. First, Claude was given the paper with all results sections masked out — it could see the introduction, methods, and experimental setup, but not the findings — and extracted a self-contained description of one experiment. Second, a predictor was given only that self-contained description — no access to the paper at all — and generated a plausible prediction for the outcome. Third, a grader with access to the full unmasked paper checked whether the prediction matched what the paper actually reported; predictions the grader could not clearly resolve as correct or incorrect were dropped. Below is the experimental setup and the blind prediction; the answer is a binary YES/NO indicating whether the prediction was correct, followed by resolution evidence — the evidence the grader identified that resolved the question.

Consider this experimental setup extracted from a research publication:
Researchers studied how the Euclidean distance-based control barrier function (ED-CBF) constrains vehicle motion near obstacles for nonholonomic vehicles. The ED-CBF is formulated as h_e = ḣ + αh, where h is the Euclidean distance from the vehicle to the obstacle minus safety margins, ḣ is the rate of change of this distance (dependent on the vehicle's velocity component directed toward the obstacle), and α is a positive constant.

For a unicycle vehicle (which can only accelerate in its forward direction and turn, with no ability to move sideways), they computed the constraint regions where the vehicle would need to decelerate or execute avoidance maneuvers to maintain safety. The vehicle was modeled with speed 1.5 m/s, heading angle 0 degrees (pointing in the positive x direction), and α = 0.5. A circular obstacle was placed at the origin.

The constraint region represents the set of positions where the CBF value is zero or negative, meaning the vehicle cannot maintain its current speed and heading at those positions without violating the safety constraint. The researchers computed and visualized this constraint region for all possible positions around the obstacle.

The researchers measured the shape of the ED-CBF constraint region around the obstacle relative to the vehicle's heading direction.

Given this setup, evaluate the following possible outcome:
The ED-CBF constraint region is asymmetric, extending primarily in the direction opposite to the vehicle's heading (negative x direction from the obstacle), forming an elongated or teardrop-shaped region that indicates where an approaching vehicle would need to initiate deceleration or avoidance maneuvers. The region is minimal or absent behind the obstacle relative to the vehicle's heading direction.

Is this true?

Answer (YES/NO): NO